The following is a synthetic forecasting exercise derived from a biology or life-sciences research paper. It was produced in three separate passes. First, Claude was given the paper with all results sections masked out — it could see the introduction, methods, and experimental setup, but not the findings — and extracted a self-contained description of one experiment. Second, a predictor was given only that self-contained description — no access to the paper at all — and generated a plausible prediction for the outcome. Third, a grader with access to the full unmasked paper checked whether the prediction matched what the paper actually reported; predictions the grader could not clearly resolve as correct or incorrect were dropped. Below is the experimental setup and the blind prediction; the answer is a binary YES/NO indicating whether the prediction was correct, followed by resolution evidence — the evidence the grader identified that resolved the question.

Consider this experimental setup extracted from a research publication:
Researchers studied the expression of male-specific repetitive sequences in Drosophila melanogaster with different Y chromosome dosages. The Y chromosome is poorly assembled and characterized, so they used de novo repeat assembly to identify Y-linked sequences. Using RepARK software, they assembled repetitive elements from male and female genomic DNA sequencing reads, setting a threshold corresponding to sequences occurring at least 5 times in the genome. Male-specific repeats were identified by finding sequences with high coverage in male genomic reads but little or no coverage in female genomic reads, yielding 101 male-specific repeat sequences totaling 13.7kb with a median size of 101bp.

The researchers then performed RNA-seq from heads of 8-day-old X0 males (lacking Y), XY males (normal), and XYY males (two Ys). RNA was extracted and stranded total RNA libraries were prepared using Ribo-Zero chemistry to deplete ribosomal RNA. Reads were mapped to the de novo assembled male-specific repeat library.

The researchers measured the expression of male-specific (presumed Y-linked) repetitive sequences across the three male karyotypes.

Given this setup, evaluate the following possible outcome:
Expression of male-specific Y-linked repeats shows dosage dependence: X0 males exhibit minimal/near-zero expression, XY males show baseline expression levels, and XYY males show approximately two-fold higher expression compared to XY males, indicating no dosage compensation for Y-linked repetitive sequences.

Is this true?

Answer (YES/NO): NO